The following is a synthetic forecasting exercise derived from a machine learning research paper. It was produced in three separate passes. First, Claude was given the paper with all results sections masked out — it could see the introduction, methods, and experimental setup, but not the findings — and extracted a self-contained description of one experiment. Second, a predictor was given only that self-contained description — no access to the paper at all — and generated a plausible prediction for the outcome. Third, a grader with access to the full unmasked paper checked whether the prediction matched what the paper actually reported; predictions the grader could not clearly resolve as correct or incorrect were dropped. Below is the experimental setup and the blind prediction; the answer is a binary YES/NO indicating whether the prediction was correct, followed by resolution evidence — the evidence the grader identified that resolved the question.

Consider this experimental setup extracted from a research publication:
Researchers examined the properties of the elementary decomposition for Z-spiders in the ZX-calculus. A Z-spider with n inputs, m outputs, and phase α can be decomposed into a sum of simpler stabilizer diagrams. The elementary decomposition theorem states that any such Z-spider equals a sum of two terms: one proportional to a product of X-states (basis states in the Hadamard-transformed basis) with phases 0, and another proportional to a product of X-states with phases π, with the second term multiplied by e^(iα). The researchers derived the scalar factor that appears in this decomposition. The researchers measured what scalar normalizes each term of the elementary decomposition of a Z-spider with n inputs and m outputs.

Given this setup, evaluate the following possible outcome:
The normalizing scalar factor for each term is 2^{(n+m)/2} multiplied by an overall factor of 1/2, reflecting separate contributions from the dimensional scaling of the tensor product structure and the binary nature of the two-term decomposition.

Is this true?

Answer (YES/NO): NO